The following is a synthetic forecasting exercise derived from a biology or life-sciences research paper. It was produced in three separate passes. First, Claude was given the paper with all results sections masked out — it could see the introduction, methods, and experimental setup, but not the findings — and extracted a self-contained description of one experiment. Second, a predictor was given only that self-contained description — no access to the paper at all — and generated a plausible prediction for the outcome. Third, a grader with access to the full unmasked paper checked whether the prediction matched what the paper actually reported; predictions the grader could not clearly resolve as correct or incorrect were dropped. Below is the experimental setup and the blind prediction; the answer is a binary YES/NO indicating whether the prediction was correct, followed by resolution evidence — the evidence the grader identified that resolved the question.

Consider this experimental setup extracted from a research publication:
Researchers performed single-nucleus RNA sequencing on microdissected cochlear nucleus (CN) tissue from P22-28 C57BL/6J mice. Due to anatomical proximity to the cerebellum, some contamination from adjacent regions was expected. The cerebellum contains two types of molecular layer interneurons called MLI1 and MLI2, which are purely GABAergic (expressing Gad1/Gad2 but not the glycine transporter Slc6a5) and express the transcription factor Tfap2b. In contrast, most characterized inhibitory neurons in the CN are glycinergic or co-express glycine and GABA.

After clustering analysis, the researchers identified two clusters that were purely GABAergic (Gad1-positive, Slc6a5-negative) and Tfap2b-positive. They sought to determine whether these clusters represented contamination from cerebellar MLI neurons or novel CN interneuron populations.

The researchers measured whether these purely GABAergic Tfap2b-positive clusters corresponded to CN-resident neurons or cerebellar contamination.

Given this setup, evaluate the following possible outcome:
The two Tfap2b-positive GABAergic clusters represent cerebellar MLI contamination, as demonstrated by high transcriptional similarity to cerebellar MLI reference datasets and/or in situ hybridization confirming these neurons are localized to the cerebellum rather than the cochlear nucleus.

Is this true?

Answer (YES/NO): YES